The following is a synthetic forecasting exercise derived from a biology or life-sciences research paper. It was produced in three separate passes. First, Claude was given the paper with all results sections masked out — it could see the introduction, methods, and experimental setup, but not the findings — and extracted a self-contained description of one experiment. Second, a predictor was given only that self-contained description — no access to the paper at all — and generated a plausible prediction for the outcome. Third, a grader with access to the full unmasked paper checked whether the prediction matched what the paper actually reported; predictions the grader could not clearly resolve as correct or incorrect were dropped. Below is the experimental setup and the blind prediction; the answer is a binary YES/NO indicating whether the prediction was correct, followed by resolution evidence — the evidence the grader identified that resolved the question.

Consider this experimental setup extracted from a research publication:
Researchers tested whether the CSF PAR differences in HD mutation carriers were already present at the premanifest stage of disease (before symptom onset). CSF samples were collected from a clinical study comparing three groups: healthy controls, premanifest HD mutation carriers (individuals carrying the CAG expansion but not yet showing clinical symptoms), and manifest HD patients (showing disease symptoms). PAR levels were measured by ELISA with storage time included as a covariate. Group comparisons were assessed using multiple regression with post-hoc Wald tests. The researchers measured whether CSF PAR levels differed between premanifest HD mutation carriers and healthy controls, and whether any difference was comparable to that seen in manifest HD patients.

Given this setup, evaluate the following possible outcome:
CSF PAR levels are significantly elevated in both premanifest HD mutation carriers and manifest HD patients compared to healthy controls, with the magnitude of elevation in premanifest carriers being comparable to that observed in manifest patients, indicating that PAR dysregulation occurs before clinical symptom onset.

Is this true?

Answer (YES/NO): NO